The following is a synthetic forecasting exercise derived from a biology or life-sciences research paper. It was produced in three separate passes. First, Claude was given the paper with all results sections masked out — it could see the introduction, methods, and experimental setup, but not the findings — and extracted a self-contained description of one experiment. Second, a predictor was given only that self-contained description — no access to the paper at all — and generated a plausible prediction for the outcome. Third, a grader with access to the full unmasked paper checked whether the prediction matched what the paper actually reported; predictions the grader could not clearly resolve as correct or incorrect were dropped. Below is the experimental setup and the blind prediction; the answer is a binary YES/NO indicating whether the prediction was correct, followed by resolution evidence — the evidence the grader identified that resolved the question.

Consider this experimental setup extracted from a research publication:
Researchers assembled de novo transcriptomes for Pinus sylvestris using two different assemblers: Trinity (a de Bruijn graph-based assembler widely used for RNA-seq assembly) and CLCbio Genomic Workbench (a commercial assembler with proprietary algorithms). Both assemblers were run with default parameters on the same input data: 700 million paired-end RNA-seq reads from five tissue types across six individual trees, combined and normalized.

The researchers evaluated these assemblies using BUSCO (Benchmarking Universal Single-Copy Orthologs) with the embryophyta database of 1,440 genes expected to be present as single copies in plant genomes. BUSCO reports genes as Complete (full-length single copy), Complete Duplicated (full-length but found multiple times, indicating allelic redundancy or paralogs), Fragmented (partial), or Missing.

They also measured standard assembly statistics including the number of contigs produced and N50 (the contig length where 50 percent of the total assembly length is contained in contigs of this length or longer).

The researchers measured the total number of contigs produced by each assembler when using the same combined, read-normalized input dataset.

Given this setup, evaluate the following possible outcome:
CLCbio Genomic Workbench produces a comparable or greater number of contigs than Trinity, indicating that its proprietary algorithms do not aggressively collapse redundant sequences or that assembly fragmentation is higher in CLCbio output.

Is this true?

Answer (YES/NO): NO